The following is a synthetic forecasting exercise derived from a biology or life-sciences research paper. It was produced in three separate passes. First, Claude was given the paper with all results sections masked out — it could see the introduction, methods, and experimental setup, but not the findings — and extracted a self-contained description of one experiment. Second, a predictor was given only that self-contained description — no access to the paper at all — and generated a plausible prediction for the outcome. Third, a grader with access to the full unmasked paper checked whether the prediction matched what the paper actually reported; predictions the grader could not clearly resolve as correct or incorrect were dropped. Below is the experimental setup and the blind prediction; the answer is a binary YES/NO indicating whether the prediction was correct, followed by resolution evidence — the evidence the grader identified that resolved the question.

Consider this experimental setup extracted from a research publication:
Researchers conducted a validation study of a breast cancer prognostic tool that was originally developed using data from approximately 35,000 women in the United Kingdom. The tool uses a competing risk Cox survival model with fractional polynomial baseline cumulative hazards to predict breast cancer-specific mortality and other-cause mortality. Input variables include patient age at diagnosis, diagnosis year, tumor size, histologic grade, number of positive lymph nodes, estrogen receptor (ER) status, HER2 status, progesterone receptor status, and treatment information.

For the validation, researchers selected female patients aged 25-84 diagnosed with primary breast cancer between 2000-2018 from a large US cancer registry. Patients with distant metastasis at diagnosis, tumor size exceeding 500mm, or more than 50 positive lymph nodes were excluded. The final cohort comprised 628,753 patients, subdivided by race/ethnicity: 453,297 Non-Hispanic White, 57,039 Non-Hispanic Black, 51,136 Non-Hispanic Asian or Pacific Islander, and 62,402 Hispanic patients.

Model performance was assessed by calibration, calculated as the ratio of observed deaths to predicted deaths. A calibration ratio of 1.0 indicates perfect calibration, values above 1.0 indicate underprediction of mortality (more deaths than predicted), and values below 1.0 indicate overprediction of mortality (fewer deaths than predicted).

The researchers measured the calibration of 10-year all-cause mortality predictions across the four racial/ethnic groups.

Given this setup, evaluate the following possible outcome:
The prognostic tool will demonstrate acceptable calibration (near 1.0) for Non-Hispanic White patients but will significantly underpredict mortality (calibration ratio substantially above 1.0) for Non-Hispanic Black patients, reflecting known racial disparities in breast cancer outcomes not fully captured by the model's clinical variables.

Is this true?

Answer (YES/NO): NO